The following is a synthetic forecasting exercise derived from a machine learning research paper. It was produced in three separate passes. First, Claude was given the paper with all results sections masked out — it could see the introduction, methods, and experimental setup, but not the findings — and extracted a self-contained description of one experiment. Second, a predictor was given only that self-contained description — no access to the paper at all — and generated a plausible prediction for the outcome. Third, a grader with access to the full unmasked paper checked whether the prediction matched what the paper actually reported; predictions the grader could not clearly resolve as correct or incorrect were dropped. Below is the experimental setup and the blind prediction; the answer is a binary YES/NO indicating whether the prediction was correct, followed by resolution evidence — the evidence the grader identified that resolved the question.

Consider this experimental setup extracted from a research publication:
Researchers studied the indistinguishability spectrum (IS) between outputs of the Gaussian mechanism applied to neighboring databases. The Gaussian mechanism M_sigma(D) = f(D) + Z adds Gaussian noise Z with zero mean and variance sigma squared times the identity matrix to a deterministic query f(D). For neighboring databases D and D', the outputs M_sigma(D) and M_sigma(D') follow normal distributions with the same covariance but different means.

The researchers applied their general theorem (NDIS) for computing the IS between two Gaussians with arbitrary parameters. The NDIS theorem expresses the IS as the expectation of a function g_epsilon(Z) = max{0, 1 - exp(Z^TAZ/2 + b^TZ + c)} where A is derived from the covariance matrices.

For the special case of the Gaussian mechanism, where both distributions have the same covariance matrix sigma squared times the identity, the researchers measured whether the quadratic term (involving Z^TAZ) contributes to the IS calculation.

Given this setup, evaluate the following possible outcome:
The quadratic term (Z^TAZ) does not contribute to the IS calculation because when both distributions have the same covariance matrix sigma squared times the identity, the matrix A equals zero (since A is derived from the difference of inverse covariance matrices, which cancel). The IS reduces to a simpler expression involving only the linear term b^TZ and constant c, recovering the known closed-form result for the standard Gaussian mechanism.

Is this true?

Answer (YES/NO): YES